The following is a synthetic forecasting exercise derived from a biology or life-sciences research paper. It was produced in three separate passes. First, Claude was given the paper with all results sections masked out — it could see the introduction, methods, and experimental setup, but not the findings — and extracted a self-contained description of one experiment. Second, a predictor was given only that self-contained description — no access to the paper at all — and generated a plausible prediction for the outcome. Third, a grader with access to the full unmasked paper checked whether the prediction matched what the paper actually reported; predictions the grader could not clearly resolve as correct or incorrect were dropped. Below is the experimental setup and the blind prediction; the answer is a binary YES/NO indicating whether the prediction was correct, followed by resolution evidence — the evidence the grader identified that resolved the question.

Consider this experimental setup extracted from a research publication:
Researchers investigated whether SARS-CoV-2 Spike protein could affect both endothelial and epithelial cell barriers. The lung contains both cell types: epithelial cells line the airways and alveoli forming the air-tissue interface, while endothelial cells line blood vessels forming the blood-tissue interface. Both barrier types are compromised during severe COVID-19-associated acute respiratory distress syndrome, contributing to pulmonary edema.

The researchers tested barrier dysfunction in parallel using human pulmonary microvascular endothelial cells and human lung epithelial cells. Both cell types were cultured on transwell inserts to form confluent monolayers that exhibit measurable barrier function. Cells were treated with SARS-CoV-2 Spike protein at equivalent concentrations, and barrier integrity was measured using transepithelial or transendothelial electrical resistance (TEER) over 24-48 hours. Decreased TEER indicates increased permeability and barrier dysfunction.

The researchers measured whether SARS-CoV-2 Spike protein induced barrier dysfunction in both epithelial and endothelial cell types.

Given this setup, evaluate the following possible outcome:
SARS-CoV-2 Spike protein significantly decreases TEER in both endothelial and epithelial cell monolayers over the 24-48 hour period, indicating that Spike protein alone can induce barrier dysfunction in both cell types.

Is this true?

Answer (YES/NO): YES